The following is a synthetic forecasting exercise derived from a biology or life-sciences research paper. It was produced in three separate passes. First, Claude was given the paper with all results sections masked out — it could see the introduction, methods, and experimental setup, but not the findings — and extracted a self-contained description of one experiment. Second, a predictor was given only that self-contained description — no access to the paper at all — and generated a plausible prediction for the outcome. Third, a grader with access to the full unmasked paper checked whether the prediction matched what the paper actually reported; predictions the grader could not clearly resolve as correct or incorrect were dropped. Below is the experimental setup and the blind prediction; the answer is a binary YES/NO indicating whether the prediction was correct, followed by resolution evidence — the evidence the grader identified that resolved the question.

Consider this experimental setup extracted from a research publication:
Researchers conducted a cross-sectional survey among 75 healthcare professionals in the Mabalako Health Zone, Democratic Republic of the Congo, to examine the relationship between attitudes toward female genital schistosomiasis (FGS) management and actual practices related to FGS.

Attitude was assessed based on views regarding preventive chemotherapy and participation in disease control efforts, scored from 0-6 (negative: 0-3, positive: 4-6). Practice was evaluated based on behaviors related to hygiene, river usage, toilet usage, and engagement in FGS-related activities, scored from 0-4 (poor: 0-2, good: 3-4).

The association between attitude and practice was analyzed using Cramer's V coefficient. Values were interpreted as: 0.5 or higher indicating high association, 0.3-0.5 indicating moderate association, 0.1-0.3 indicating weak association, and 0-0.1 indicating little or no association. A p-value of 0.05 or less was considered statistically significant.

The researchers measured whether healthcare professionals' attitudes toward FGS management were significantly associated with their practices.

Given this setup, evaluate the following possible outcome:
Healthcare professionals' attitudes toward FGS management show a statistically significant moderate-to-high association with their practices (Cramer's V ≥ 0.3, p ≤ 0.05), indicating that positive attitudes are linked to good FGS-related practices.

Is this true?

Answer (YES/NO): NO